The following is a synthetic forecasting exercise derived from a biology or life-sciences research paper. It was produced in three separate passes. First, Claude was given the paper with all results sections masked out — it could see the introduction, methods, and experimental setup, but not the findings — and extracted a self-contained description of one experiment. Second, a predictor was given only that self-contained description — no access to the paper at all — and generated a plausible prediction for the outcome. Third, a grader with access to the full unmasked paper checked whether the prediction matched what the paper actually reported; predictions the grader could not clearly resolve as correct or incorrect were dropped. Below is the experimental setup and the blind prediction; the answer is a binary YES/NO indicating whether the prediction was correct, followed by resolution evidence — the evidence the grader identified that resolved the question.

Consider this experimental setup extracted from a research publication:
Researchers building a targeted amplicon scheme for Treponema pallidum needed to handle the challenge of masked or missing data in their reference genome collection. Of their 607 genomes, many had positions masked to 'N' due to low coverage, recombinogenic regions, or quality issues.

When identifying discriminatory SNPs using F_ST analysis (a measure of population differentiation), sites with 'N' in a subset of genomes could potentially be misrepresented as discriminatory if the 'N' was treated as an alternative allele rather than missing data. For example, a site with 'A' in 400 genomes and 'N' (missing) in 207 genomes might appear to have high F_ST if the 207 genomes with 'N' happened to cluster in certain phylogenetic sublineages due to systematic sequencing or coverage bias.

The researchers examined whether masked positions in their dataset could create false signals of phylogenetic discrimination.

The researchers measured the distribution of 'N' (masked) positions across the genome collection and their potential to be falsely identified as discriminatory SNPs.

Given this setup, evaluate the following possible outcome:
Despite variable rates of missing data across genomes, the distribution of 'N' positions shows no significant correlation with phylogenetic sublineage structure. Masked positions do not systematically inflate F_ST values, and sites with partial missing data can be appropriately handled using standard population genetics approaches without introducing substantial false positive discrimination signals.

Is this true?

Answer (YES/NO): NO